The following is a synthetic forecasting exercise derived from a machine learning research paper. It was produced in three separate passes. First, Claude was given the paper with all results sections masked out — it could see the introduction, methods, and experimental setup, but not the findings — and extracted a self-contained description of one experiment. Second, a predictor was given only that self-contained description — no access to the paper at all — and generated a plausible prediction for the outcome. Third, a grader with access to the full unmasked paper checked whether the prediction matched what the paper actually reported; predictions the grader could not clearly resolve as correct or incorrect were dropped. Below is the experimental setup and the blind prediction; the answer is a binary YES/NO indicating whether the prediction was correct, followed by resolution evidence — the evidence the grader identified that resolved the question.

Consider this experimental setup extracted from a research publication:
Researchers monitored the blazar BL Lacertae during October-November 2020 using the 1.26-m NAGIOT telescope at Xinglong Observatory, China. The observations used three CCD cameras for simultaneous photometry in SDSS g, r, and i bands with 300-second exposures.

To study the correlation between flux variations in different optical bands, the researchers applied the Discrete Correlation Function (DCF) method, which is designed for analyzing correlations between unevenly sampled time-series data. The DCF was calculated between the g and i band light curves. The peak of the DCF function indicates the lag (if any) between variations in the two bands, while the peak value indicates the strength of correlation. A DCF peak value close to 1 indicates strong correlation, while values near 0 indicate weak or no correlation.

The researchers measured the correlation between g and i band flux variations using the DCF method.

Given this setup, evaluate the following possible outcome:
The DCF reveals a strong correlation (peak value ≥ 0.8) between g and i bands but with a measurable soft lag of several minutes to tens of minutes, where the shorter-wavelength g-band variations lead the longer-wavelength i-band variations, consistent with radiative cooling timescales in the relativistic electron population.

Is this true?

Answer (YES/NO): NO